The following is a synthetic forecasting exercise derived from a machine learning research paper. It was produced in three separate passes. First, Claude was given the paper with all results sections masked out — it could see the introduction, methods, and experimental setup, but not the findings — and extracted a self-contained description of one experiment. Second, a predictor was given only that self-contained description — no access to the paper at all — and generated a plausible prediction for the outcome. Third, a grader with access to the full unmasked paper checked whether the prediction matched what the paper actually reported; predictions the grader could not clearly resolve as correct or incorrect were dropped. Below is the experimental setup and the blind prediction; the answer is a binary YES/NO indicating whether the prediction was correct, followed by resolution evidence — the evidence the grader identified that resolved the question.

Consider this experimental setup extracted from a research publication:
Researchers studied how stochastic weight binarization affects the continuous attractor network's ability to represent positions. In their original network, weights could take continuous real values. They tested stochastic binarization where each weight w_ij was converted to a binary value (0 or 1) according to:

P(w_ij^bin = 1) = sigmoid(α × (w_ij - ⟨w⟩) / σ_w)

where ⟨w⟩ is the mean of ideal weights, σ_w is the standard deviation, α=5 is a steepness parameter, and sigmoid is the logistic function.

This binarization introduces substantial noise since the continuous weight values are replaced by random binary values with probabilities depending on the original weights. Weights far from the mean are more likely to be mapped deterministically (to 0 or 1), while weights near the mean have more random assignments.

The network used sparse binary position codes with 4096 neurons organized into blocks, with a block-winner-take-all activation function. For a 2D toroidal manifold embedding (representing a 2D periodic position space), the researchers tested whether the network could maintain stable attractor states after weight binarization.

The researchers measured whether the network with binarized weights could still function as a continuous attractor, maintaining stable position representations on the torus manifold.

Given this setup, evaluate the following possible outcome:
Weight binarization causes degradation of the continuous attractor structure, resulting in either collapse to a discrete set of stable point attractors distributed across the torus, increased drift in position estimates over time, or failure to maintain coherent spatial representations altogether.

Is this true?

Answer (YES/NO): NO